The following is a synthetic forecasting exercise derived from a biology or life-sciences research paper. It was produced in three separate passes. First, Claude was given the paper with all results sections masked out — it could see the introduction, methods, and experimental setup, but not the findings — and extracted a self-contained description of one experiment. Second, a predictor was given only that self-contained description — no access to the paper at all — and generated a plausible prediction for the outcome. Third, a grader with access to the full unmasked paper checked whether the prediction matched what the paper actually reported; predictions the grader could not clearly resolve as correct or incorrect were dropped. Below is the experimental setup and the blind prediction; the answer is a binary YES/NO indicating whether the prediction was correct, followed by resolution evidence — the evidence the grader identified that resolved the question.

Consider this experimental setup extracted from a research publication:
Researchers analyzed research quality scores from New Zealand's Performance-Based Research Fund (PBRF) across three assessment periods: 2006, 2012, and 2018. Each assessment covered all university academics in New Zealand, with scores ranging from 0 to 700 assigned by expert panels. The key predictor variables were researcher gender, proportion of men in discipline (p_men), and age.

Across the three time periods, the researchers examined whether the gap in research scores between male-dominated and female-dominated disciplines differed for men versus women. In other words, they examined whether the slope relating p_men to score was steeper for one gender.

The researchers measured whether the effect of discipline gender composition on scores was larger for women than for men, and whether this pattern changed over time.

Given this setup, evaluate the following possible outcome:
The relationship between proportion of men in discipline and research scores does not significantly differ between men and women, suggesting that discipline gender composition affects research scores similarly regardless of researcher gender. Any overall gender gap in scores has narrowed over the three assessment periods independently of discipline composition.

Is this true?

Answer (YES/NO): NO